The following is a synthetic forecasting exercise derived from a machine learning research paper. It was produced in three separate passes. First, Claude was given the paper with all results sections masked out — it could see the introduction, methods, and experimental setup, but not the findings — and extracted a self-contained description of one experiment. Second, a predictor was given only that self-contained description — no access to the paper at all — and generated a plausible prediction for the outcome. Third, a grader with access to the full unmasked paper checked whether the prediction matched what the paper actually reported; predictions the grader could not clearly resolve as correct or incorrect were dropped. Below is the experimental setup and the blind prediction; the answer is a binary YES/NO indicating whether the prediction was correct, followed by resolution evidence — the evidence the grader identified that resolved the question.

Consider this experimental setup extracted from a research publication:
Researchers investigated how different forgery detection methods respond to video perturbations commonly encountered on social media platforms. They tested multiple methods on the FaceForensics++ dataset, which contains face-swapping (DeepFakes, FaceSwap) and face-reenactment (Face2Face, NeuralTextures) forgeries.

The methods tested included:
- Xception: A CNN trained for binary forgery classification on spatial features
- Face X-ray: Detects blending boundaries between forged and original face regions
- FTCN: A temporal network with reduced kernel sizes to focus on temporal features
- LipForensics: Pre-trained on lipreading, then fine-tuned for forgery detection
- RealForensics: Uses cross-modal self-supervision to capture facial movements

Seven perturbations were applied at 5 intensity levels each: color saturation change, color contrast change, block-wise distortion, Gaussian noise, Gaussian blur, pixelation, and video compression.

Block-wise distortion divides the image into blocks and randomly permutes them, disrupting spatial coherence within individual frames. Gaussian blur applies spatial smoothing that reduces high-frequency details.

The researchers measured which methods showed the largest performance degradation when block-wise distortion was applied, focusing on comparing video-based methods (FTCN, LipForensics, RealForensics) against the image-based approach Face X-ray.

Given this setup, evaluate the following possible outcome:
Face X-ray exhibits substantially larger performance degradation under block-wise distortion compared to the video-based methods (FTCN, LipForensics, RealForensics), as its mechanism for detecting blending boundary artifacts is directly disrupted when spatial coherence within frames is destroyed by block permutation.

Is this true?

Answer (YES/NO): NO